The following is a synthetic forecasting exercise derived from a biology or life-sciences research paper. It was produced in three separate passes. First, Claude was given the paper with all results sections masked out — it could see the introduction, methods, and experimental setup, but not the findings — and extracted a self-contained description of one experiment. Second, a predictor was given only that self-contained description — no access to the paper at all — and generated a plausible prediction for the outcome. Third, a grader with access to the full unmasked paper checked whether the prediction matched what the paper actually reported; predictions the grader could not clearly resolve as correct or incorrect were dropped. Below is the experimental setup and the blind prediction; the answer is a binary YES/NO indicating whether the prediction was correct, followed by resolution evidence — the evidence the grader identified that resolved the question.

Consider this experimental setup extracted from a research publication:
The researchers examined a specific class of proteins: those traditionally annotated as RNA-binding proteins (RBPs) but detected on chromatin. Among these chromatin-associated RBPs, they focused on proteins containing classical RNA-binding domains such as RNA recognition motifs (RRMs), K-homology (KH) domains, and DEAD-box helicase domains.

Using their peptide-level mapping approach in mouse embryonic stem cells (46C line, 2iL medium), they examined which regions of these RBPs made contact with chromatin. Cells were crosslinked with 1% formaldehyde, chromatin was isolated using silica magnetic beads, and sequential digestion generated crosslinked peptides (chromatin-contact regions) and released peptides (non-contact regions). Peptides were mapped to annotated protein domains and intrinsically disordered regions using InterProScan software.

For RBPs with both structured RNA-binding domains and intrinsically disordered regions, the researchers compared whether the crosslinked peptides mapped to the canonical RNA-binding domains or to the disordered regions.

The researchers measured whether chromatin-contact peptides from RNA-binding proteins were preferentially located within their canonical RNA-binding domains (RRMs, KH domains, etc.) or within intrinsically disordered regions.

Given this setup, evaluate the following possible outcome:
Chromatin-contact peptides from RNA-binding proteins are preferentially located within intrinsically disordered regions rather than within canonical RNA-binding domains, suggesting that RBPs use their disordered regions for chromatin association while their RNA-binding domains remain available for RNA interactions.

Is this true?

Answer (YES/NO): NO